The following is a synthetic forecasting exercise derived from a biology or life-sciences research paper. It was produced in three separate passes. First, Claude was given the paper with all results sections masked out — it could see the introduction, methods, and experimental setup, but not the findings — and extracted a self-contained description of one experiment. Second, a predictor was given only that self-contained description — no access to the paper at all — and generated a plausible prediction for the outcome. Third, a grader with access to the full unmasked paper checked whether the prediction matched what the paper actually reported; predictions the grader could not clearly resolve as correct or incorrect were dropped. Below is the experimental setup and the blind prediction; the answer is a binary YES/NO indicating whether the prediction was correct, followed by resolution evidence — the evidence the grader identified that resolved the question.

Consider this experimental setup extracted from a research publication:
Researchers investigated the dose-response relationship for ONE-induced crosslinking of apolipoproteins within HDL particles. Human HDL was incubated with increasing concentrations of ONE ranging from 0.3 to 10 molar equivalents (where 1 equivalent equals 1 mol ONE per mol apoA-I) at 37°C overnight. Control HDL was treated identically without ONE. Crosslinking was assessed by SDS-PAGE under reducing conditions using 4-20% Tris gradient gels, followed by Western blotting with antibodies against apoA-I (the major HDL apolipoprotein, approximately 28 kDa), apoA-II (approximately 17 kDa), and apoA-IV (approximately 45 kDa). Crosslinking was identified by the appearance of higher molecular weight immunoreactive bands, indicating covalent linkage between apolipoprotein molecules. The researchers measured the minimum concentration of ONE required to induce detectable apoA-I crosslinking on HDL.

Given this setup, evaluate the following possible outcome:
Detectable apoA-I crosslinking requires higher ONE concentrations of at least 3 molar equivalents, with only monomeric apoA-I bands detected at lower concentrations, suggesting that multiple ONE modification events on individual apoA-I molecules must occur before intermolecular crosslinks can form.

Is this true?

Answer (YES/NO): NO